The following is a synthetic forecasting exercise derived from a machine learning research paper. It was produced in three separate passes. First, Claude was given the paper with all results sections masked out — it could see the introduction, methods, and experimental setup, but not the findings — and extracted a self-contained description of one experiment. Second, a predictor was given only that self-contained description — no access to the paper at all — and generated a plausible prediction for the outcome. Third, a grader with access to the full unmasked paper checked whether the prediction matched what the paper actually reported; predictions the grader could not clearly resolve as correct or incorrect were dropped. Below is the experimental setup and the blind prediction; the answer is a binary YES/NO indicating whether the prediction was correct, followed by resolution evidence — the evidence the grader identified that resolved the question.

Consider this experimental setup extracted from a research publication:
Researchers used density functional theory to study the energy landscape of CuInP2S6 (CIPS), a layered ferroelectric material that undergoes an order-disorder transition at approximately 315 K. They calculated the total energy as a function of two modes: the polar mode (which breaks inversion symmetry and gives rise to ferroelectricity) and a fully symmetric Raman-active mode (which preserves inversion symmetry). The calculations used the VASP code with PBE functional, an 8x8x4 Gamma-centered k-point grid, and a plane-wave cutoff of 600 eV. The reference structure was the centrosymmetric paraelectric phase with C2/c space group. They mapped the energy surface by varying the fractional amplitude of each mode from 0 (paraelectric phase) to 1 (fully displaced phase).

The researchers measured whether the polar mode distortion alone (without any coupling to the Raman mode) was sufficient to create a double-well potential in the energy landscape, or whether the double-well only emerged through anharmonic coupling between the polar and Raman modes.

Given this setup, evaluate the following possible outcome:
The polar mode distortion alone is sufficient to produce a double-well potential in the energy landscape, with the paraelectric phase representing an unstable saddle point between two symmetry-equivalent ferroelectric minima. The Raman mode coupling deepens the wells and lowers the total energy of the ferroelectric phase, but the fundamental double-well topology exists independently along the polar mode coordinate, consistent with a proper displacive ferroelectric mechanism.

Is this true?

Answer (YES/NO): YES